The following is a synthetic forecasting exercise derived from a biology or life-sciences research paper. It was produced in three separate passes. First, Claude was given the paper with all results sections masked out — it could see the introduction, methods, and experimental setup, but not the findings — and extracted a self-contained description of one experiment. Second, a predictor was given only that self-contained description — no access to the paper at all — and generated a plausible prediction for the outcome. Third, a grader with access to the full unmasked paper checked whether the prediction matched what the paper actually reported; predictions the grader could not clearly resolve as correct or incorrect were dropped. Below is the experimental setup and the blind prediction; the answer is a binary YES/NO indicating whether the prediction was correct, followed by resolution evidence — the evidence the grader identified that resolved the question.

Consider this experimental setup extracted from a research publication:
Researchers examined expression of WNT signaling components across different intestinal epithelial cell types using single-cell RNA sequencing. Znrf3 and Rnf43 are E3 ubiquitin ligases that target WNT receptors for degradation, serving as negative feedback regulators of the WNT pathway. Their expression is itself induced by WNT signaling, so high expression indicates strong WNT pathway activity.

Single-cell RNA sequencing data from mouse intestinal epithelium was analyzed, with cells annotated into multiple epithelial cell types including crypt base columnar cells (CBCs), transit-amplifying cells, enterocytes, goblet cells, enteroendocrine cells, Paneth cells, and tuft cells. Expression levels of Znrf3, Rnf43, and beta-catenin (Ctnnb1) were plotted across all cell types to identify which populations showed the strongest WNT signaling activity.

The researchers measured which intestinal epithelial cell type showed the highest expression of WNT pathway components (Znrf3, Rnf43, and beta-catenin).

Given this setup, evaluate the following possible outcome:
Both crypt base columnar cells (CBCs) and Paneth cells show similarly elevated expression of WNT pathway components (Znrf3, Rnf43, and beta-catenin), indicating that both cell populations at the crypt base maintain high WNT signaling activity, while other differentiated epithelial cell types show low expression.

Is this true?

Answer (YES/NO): NO